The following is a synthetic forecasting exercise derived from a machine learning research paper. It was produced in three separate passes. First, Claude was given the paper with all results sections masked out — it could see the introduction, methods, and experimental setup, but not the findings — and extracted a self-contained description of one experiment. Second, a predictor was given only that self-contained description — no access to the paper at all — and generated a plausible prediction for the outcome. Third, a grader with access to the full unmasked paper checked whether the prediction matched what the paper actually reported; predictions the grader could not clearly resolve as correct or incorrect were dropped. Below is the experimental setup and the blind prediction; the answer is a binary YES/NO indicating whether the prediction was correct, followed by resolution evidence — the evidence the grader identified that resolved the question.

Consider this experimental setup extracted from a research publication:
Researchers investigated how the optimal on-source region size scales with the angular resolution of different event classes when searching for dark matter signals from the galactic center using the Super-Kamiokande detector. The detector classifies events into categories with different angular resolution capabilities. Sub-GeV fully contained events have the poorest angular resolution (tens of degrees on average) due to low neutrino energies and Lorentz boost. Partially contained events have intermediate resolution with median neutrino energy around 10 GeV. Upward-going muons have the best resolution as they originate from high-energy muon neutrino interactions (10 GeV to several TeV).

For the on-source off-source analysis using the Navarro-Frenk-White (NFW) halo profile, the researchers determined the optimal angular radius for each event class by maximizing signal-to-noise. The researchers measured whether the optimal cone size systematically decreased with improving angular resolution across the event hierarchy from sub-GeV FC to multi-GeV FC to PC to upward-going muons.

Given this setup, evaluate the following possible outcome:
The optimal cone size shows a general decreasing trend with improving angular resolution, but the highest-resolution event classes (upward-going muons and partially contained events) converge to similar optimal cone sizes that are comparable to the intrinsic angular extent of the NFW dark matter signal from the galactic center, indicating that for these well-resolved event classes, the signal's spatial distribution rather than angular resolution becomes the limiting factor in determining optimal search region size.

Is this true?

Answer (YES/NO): NO